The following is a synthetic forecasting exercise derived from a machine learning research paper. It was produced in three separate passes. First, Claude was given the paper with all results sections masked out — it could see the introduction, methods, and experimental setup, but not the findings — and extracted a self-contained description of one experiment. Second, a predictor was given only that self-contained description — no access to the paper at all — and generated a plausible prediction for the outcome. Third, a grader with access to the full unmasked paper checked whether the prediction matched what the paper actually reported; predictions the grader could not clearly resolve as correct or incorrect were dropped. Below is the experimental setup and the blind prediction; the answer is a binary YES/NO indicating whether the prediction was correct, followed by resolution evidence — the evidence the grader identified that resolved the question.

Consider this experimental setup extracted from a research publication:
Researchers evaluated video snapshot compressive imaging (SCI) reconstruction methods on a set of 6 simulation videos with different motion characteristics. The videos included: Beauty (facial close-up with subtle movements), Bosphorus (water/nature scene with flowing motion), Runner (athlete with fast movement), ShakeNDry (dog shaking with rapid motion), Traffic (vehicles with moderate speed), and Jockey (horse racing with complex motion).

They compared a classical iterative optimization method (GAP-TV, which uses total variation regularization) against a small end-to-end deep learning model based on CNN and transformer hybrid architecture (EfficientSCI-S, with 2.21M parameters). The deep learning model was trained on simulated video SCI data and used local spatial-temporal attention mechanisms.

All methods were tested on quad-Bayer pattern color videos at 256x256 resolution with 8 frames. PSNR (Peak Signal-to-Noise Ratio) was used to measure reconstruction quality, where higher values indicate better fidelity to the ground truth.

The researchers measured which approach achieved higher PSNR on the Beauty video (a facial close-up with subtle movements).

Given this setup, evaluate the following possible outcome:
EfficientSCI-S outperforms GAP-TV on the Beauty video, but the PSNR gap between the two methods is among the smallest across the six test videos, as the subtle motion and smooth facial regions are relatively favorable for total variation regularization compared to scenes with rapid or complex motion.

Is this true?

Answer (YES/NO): NO